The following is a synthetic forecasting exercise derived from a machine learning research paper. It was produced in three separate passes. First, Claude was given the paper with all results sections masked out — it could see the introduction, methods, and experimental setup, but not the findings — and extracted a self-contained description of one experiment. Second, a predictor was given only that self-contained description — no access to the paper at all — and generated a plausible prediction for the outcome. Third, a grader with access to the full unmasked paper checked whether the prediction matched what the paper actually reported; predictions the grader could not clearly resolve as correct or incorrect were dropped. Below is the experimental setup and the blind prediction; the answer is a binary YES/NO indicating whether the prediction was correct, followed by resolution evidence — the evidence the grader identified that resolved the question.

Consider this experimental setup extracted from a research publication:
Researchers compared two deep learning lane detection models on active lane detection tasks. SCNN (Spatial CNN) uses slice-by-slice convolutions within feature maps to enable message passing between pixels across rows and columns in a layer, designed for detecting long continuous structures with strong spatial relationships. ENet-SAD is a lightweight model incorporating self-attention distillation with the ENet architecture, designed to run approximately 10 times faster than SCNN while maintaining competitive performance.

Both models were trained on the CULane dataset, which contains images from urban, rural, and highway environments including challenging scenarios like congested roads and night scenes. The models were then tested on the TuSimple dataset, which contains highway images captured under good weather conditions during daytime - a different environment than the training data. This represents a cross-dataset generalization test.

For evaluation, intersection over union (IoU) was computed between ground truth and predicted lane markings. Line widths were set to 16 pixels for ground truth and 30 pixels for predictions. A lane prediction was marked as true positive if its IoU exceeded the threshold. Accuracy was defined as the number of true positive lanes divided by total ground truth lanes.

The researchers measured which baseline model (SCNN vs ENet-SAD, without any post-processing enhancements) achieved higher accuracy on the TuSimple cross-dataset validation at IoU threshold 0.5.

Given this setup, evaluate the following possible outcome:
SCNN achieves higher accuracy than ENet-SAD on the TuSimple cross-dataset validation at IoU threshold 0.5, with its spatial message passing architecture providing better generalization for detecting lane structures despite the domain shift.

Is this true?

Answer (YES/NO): NO